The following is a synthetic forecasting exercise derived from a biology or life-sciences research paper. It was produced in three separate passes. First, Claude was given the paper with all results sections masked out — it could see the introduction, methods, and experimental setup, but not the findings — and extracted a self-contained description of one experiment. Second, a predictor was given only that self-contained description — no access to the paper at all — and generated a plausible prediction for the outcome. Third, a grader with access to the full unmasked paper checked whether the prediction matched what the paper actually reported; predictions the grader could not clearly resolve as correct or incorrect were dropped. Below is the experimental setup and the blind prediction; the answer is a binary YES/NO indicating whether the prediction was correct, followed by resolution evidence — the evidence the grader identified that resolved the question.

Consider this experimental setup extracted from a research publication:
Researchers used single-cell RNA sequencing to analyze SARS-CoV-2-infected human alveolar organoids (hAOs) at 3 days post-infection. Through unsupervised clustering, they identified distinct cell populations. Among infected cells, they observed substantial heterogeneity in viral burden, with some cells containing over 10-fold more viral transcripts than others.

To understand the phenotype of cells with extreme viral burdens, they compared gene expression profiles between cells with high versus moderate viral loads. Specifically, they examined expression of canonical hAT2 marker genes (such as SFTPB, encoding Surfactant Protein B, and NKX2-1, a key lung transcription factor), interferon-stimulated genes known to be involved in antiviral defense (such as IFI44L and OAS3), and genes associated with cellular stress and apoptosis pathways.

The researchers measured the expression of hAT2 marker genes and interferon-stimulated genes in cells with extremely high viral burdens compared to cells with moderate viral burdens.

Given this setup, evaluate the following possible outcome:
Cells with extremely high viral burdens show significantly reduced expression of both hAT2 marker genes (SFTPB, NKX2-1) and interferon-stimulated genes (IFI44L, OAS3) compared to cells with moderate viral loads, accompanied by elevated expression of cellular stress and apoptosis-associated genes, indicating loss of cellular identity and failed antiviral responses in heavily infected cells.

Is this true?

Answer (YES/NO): YES